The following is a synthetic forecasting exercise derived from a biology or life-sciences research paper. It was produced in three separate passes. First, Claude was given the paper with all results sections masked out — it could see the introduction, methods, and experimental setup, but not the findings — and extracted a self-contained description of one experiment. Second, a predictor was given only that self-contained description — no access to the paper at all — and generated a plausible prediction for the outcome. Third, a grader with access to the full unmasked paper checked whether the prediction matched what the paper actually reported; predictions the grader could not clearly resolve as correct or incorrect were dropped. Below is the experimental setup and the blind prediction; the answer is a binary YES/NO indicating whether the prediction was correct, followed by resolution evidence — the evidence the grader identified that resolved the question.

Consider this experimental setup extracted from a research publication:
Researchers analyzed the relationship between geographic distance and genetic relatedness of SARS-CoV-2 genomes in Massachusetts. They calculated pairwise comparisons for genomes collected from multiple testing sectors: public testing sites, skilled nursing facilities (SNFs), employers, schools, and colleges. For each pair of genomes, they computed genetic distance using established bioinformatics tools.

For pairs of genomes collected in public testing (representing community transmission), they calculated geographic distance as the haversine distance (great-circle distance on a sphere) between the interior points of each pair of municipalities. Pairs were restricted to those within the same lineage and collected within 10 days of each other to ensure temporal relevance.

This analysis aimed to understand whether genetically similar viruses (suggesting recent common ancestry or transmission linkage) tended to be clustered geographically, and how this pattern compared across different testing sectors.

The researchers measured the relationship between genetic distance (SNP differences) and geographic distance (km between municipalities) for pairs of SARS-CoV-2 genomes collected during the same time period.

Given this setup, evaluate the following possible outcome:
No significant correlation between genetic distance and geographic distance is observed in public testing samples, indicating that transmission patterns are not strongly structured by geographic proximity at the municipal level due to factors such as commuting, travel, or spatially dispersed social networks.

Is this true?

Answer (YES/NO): NO